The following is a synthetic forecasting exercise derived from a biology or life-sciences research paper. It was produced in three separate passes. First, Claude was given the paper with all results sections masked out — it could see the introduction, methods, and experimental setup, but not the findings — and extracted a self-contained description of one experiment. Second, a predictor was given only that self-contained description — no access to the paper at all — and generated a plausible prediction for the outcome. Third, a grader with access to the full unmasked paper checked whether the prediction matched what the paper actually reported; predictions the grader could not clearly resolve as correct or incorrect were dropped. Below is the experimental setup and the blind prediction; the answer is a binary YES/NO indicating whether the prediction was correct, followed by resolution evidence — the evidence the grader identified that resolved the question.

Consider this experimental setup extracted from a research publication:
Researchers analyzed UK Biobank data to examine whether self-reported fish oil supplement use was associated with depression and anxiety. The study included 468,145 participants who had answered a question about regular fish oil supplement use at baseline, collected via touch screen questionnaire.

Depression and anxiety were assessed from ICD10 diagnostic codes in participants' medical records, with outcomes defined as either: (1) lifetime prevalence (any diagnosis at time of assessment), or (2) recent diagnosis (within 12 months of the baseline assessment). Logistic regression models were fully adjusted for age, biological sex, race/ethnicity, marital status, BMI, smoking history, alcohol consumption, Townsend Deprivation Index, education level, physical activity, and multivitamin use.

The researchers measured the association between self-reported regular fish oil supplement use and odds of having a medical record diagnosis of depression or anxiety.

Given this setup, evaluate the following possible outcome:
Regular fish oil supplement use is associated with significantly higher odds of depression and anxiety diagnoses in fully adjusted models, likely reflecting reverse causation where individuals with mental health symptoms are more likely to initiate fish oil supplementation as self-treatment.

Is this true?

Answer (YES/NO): NO